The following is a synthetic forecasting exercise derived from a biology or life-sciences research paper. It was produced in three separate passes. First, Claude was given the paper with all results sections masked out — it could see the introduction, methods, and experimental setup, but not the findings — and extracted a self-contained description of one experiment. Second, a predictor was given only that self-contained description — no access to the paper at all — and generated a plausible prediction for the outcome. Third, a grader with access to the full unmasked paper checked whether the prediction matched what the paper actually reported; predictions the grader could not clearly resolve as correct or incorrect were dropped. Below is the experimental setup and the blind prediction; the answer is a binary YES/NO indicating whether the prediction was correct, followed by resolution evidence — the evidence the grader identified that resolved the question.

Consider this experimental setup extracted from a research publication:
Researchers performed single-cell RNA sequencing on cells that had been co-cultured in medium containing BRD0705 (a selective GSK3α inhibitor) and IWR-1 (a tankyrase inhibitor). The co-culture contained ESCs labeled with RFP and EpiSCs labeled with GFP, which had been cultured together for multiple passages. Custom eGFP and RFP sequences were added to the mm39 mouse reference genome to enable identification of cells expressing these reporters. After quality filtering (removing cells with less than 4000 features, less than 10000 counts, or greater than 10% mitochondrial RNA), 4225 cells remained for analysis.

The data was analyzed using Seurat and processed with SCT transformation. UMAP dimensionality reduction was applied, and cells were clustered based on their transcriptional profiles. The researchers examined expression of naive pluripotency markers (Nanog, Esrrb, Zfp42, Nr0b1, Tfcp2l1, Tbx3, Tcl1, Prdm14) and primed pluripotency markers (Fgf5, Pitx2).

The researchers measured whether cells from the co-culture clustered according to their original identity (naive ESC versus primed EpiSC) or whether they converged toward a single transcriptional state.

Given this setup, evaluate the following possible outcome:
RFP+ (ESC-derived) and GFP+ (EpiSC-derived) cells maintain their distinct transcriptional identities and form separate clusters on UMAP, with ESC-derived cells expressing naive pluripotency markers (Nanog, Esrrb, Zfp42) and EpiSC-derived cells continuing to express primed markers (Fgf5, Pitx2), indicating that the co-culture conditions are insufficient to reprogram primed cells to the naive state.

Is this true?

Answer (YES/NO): YES